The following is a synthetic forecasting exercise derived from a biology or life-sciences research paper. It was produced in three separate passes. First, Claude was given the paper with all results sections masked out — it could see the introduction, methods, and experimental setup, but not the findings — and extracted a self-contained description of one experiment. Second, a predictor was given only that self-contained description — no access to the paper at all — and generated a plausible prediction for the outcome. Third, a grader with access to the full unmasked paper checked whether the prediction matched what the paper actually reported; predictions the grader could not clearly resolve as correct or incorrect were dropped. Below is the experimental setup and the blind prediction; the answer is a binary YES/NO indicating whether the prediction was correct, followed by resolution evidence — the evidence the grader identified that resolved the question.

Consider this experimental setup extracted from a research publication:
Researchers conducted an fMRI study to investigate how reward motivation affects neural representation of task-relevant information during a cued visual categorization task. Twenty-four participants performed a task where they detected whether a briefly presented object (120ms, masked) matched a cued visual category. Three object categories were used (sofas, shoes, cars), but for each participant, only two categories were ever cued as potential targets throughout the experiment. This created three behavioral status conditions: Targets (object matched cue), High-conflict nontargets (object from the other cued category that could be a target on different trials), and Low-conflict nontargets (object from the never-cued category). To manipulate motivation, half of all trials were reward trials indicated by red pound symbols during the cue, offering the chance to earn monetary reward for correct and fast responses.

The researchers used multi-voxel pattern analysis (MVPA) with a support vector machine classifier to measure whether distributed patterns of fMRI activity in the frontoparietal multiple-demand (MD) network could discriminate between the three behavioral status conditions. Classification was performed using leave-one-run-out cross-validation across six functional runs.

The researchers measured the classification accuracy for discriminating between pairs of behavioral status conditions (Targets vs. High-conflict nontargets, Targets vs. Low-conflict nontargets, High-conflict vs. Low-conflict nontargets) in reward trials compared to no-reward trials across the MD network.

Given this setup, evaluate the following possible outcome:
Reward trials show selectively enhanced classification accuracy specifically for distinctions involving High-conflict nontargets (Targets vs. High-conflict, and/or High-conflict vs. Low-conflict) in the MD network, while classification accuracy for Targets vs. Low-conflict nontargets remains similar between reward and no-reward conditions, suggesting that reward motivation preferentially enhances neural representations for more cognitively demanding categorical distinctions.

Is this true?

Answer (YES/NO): NO